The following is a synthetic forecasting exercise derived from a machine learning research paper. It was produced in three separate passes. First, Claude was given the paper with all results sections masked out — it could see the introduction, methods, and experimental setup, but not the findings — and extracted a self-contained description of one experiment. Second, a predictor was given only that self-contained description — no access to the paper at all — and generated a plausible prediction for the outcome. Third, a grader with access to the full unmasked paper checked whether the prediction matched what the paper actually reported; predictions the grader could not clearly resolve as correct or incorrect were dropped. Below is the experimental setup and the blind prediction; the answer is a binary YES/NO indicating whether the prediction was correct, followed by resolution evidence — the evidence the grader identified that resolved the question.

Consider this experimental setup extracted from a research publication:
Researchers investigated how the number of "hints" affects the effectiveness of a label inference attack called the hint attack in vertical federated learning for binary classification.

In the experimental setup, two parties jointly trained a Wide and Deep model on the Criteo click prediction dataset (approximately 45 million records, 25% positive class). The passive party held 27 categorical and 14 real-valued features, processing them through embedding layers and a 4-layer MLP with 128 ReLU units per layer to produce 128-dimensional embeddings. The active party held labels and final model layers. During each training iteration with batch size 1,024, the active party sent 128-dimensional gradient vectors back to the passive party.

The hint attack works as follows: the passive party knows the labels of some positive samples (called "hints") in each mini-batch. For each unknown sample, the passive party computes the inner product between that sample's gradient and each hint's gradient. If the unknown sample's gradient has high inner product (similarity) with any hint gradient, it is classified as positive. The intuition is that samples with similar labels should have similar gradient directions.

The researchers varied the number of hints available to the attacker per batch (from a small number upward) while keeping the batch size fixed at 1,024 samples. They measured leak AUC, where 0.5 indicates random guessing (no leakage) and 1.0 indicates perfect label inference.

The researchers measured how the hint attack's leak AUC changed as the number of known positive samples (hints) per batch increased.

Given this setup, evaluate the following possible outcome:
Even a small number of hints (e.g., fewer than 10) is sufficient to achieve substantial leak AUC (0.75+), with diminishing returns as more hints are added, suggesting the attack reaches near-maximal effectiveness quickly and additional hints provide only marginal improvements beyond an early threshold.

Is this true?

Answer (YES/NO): YES